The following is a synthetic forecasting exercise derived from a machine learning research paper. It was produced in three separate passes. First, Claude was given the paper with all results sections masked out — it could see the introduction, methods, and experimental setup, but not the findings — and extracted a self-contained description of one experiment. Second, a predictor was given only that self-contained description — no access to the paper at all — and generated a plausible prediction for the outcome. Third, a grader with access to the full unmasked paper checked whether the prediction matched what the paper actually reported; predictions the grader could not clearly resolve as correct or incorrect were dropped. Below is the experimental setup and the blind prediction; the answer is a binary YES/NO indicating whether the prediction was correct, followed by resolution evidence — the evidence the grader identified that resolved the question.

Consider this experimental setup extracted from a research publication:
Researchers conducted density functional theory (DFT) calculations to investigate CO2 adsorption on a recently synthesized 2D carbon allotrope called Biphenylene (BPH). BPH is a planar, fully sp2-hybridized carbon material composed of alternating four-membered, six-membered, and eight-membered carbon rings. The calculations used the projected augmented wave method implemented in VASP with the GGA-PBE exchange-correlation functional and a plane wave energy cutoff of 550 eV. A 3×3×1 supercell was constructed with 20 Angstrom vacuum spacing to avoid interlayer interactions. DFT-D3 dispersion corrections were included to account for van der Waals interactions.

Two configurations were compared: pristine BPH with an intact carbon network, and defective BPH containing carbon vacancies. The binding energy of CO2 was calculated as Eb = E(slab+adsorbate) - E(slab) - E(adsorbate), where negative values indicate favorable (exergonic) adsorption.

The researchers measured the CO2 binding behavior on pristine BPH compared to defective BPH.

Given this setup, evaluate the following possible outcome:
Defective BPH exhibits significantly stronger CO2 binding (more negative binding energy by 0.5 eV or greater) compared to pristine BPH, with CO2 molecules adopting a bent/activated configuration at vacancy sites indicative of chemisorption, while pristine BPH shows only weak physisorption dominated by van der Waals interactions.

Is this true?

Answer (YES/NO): YES